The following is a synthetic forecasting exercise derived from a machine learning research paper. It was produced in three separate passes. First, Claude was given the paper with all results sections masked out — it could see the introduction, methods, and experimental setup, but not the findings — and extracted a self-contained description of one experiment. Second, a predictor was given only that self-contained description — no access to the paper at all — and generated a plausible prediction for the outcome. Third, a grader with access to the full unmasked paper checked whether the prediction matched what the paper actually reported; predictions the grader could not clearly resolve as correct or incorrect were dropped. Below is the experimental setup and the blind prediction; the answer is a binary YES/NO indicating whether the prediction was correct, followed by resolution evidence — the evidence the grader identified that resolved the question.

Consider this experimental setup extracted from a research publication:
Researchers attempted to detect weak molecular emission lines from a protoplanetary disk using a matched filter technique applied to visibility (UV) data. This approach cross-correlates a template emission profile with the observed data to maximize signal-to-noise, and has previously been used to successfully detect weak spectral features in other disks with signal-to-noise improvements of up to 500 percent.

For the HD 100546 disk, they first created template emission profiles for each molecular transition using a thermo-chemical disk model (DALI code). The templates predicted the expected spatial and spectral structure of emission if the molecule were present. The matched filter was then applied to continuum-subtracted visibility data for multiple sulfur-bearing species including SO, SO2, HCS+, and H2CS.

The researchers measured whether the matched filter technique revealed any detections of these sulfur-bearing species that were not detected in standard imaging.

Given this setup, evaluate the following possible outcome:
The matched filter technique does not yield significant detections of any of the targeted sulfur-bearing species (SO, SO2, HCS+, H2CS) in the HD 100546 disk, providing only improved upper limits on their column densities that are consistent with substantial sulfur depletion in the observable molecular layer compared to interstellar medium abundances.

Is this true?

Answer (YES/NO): NO